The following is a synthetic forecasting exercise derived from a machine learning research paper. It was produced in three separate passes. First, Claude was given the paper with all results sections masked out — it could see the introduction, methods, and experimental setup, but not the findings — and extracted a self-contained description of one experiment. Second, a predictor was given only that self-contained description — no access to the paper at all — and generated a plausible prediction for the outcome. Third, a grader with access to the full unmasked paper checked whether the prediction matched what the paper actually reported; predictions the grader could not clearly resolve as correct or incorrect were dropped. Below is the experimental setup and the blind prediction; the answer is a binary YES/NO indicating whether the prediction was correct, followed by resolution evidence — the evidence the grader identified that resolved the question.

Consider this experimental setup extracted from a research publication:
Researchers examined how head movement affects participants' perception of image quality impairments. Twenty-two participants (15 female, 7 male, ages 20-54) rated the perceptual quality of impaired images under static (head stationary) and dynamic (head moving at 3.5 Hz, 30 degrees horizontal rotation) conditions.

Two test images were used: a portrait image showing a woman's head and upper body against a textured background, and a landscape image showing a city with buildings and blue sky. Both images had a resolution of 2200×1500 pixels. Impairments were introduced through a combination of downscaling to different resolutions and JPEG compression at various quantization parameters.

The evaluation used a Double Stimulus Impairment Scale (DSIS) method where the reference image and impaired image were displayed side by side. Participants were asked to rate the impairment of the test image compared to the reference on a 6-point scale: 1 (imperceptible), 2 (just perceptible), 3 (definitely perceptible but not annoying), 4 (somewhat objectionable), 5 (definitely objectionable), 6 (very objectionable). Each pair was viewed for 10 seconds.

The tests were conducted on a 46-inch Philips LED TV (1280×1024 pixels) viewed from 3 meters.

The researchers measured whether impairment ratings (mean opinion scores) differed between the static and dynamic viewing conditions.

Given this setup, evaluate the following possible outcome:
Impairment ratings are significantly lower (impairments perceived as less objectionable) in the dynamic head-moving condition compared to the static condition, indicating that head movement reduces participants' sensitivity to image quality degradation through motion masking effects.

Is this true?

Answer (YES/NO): NO